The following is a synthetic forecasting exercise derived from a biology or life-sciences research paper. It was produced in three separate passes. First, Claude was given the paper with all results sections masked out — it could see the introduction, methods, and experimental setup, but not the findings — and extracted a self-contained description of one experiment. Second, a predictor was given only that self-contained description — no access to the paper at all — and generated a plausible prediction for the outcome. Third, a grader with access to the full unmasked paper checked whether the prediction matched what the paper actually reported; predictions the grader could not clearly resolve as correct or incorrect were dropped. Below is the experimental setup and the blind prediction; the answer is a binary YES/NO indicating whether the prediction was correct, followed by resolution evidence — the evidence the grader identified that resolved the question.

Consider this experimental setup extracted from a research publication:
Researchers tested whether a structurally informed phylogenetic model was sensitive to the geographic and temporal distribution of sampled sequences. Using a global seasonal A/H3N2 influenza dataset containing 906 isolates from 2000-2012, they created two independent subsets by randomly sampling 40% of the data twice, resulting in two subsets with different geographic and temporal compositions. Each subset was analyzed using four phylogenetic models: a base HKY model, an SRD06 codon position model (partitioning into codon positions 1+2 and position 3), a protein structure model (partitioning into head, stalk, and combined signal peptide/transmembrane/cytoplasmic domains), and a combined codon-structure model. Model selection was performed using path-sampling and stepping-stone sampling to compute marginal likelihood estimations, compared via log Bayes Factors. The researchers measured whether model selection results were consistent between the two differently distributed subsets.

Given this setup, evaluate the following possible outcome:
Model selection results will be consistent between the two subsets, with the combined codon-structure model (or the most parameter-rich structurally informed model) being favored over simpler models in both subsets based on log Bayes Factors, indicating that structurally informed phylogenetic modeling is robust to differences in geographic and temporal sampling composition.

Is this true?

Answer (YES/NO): YES